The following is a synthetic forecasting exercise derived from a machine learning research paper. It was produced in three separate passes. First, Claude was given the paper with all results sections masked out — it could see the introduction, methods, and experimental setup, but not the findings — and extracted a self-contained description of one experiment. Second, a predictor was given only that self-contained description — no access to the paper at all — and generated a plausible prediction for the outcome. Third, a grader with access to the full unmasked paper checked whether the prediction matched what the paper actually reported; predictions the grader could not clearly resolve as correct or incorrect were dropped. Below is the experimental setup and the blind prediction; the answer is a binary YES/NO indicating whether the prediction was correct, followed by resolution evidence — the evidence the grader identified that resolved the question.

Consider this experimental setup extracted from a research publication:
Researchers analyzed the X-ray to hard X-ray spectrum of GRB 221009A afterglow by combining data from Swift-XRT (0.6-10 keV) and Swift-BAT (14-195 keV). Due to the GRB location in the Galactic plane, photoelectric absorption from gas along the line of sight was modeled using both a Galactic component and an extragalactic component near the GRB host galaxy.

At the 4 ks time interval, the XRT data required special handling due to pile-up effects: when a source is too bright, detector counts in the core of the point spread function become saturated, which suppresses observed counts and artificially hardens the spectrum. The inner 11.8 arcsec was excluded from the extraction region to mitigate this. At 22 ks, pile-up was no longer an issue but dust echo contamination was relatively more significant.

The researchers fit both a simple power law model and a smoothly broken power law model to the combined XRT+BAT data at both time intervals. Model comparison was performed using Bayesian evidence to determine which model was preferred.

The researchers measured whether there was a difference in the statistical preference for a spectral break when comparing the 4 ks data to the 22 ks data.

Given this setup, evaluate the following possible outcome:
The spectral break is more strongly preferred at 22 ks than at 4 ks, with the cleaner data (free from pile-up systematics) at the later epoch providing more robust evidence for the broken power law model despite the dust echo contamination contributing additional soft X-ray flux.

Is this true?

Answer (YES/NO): NO